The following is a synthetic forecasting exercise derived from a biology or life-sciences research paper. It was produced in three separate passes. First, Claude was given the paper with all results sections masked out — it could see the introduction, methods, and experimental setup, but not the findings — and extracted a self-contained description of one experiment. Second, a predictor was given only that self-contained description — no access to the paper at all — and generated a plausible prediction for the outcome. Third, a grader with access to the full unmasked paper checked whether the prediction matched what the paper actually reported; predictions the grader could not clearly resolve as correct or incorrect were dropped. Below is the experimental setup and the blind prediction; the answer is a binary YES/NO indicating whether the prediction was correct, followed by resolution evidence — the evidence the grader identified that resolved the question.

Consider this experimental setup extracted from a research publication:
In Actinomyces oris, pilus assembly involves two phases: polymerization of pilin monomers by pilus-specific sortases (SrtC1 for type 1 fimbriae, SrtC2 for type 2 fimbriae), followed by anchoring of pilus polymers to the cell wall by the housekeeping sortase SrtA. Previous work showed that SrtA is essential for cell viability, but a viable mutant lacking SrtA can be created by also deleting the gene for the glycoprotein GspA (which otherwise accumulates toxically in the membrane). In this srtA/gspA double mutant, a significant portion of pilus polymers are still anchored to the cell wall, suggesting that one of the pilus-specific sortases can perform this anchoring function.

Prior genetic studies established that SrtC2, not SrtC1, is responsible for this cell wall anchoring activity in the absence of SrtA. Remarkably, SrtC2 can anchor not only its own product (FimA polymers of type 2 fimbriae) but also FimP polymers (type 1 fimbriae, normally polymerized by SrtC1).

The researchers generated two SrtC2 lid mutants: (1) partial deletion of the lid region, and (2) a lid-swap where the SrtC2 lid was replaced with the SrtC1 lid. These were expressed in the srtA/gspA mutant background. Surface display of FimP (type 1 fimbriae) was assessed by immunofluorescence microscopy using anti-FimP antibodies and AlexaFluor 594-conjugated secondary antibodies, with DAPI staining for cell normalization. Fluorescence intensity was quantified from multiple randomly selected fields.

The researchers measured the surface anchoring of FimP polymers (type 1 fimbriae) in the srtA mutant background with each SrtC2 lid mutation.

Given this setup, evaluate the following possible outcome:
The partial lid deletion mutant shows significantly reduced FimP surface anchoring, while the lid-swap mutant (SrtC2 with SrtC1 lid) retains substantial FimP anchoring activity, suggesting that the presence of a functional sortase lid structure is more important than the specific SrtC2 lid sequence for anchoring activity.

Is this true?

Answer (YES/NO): YES